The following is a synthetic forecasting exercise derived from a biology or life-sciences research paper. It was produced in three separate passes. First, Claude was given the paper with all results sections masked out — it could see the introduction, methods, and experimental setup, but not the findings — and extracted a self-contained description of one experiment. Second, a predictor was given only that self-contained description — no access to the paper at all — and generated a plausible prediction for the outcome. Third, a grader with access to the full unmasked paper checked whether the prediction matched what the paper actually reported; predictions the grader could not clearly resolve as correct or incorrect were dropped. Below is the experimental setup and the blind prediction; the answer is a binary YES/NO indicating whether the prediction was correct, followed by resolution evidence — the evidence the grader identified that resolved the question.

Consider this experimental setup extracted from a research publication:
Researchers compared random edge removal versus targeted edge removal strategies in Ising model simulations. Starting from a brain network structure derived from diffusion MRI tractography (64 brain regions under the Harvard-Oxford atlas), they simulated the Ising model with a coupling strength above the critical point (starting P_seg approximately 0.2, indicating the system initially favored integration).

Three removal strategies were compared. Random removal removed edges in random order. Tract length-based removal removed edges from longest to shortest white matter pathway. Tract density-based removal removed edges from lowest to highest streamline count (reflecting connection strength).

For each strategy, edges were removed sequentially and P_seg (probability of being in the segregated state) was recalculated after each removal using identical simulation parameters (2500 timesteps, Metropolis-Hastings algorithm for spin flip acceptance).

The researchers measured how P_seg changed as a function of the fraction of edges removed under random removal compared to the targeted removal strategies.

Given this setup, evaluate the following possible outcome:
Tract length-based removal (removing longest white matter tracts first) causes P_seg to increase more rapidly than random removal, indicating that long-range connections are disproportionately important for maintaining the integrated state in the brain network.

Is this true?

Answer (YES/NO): NO